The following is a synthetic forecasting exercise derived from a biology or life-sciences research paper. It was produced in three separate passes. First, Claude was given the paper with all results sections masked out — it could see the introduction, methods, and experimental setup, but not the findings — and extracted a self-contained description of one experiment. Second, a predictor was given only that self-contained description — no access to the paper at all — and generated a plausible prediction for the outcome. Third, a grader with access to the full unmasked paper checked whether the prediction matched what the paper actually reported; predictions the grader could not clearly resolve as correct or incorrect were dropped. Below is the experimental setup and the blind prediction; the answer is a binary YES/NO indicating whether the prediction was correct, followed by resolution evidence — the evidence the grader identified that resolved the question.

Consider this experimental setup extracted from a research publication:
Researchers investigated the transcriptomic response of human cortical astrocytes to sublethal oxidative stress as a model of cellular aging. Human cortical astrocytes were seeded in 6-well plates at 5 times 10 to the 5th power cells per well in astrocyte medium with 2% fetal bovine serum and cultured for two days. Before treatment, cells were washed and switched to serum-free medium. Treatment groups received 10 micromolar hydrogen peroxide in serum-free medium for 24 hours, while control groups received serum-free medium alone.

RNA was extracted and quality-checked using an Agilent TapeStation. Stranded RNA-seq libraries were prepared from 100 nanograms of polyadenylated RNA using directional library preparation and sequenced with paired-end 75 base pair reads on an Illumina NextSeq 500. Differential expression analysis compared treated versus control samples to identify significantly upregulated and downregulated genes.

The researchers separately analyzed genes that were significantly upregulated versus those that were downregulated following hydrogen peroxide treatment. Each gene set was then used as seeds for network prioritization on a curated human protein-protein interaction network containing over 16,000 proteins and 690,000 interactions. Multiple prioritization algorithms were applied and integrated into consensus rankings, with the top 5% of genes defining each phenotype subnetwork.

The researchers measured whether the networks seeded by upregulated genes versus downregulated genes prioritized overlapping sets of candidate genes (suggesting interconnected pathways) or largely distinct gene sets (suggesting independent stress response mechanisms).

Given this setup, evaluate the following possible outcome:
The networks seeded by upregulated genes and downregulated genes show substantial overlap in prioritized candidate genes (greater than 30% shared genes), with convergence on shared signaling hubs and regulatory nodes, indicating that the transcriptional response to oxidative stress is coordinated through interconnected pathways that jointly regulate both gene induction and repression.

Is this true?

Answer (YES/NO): YES